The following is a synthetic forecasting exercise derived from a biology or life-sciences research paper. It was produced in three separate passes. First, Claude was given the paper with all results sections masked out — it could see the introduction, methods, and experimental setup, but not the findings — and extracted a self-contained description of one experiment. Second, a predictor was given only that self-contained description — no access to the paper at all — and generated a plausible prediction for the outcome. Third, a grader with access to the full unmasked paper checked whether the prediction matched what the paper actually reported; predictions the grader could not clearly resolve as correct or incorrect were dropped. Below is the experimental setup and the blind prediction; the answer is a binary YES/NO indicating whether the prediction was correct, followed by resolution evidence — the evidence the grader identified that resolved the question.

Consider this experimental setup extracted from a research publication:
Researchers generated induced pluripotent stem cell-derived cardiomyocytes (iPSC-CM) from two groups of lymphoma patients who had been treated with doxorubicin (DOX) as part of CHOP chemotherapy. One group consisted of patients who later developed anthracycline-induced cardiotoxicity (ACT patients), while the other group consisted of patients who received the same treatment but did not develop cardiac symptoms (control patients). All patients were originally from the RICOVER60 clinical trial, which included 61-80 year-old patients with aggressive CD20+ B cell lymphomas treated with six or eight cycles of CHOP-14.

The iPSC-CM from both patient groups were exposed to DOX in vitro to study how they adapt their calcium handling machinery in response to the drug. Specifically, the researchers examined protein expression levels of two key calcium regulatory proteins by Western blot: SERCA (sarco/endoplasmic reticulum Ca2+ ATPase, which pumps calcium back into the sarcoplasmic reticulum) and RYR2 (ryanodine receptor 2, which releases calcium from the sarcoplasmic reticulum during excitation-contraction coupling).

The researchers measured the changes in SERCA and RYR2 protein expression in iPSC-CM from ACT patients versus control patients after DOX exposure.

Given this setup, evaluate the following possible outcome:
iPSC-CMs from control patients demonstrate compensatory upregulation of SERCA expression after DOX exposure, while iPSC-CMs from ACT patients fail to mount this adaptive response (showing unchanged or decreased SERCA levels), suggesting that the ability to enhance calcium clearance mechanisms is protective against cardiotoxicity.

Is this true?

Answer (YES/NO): YES